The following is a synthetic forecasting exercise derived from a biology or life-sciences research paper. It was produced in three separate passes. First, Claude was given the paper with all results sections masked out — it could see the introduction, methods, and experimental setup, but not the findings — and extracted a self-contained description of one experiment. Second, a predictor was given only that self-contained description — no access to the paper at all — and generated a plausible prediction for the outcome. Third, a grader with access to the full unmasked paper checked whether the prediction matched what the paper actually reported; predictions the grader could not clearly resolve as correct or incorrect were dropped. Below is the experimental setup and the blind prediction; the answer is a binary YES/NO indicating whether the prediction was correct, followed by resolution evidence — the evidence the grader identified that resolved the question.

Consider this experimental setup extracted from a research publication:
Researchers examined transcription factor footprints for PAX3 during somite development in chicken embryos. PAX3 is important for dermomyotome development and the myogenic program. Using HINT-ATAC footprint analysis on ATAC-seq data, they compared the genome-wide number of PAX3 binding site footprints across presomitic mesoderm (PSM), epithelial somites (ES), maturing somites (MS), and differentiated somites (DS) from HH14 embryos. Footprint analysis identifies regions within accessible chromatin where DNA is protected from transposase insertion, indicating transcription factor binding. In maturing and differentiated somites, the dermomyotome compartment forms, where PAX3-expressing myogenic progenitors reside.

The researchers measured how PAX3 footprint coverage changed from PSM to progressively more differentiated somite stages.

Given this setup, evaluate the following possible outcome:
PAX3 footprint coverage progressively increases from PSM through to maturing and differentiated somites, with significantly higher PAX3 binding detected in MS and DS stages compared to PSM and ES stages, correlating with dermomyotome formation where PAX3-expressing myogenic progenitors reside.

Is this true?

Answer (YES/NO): YES